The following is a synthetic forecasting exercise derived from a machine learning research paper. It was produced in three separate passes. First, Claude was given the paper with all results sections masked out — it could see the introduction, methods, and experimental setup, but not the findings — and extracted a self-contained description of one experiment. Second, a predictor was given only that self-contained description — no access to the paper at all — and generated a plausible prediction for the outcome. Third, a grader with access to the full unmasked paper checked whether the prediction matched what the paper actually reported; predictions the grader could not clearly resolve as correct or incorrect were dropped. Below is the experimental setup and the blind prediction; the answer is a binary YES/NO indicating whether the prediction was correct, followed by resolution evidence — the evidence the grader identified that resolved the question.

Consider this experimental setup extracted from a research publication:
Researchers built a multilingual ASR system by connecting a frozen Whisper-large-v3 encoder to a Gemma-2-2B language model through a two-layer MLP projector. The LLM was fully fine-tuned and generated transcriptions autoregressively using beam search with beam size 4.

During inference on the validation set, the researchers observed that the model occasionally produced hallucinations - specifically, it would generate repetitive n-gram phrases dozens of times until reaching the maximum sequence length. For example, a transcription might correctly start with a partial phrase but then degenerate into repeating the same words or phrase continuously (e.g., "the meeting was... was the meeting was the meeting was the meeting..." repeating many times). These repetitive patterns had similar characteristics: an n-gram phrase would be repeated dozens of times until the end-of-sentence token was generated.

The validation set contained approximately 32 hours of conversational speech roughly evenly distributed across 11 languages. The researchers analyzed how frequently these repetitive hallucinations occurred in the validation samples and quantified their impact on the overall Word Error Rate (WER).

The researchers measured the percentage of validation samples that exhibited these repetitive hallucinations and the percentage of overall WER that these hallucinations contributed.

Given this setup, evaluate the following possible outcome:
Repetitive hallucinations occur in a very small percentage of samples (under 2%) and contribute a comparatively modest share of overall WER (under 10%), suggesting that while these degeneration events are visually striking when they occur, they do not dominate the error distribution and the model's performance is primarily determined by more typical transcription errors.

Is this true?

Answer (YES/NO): YES